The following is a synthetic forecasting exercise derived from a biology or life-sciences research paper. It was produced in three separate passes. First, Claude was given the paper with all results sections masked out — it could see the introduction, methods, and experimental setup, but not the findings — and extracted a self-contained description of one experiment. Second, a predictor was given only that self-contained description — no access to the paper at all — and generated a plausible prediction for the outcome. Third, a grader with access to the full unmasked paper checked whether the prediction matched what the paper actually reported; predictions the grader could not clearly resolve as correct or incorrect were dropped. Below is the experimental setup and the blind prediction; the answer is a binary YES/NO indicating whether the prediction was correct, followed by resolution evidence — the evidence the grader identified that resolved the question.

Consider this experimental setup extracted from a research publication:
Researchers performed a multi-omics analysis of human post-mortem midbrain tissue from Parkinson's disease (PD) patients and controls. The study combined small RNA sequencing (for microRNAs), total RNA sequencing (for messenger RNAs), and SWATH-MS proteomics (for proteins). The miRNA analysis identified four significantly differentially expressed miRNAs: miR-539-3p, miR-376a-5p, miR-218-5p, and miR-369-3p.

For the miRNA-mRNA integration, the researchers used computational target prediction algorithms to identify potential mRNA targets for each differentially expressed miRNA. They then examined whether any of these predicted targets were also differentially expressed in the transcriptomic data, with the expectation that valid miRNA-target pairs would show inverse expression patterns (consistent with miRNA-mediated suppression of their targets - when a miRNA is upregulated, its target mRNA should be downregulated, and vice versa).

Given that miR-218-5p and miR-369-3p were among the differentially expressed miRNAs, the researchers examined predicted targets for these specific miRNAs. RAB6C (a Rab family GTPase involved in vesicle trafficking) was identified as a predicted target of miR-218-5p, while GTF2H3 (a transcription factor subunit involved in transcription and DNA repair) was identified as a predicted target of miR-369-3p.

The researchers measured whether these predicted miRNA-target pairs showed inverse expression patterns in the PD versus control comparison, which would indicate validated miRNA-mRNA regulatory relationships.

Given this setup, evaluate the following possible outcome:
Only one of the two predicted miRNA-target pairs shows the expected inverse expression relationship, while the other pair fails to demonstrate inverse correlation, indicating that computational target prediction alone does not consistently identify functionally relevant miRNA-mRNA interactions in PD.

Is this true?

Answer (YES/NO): NO